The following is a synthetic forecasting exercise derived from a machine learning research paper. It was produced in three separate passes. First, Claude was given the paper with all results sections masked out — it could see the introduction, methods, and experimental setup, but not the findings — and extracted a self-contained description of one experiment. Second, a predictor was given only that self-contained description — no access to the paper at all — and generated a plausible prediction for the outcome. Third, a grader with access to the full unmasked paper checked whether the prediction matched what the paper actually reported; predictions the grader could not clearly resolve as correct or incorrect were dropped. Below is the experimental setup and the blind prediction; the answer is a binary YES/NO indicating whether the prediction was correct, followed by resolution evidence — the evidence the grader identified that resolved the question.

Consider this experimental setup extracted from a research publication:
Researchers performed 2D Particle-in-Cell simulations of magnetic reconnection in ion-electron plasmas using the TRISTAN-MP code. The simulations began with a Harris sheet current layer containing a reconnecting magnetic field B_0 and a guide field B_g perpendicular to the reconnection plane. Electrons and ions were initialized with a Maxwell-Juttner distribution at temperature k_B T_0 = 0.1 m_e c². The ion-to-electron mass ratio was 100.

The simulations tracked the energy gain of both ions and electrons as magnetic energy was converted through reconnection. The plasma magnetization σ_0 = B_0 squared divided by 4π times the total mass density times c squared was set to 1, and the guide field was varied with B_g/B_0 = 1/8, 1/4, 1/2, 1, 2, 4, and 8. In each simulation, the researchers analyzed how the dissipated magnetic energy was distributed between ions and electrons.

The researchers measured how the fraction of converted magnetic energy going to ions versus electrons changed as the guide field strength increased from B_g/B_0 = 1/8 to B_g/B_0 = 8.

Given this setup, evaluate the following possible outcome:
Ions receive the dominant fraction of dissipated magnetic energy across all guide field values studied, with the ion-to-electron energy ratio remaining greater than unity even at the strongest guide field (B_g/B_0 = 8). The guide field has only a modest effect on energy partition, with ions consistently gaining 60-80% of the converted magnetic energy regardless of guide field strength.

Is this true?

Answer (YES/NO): NO